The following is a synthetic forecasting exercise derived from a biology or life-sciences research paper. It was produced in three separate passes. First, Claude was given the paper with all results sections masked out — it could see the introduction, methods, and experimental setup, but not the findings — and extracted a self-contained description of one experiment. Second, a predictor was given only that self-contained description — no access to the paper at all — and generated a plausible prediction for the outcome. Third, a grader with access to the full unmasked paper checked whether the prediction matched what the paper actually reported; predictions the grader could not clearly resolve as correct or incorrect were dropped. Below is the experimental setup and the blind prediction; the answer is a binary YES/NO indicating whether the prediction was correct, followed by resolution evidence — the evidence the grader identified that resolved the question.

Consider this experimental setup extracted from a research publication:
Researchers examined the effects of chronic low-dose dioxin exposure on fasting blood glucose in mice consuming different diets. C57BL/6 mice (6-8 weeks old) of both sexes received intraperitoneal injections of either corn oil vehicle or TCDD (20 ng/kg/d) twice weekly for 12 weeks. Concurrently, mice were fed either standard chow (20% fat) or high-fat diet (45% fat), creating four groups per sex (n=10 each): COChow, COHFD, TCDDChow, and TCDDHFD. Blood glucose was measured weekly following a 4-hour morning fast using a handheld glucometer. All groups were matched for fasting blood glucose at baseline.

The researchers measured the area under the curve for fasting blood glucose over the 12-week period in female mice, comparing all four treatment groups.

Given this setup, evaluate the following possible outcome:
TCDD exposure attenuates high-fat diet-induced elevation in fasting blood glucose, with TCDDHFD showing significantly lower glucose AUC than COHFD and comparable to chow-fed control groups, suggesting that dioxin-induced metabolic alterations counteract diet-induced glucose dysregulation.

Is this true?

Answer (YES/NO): NO